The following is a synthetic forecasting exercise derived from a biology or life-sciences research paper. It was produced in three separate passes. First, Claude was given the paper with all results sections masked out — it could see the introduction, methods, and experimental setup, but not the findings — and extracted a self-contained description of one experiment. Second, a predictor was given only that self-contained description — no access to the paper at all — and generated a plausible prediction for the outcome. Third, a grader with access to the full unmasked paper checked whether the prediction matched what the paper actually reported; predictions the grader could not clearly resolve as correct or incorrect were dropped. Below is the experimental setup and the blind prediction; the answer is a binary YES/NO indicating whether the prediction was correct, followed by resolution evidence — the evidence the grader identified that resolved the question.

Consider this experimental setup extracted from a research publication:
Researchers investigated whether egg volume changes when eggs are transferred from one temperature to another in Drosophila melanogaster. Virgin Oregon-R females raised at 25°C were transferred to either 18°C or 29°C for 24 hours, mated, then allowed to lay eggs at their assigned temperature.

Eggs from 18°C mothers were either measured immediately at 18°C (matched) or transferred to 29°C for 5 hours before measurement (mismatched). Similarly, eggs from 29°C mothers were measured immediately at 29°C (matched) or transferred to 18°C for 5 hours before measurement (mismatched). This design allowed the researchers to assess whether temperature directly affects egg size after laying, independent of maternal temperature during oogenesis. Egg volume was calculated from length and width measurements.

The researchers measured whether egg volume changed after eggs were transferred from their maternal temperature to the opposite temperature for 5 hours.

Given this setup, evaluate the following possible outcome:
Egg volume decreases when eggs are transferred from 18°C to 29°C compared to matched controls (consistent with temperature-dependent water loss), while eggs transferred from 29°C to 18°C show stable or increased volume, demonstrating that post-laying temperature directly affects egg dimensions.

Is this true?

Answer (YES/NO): NO